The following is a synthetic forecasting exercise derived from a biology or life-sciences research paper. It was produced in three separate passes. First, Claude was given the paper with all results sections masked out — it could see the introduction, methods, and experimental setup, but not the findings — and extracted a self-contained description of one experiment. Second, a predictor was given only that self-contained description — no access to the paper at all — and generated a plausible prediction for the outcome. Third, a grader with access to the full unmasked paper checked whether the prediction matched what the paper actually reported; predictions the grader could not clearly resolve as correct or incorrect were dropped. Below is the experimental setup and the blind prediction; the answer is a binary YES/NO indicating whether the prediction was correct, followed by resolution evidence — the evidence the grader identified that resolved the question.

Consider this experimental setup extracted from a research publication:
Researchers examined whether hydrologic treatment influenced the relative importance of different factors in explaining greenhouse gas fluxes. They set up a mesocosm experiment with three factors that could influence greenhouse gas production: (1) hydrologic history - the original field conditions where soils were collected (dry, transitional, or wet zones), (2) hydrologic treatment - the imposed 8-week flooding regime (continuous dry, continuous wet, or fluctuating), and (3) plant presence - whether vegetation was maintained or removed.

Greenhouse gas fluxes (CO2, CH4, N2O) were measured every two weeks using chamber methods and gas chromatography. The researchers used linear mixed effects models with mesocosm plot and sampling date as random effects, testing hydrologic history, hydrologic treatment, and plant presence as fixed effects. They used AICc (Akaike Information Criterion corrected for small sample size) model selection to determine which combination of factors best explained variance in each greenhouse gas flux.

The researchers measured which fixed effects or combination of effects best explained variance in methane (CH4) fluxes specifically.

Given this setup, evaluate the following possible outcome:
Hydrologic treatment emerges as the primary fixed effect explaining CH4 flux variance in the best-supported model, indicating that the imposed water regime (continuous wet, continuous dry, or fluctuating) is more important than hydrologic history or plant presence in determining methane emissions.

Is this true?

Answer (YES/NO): NO